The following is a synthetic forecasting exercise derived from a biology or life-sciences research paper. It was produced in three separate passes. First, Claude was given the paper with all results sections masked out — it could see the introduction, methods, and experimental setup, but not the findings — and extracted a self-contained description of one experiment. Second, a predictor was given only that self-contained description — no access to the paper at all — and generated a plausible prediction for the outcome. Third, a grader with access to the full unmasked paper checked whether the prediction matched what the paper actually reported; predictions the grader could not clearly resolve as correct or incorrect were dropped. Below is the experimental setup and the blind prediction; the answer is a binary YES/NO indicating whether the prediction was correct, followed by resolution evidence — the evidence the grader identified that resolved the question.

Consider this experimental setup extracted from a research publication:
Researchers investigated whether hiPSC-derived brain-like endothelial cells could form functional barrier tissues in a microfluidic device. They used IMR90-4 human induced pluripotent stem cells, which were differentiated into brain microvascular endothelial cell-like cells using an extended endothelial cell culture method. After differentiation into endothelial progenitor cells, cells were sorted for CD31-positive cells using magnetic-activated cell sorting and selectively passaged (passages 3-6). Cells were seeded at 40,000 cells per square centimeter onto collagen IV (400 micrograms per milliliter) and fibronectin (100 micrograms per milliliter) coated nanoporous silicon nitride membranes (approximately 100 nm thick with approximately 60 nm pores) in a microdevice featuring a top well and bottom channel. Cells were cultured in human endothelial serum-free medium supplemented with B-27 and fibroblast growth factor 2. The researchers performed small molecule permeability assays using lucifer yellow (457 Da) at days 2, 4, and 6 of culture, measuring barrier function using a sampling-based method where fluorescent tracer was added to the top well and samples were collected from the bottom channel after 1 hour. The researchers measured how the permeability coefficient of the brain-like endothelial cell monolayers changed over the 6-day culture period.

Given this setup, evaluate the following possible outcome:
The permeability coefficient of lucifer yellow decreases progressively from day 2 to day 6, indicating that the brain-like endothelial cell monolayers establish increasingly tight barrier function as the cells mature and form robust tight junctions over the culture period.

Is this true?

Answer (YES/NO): YES